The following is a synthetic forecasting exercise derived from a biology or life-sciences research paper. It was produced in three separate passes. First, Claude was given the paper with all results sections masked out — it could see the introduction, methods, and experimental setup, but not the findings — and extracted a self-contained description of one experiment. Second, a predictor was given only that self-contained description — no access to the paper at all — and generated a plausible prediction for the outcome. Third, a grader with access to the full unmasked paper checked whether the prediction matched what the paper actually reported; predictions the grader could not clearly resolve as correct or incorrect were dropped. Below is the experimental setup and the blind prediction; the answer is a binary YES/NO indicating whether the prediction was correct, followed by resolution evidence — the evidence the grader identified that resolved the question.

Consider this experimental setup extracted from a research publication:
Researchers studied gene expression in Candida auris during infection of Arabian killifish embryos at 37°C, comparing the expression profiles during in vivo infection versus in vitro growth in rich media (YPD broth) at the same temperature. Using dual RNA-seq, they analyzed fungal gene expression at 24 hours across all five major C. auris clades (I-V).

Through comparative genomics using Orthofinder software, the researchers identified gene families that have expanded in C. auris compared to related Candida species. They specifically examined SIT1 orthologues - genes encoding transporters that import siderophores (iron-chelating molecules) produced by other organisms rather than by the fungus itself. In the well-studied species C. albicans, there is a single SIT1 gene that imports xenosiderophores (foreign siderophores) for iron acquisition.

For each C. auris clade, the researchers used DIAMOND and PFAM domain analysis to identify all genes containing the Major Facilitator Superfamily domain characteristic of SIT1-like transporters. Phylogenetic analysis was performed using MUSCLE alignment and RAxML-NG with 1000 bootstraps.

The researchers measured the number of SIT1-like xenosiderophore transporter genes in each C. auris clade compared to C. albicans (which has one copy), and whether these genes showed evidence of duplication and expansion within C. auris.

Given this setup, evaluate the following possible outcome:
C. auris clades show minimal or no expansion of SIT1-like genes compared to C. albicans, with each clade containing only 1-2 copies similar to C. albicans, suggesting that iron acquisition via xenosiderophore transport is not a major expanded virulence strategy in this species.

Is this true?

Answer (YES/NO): NO